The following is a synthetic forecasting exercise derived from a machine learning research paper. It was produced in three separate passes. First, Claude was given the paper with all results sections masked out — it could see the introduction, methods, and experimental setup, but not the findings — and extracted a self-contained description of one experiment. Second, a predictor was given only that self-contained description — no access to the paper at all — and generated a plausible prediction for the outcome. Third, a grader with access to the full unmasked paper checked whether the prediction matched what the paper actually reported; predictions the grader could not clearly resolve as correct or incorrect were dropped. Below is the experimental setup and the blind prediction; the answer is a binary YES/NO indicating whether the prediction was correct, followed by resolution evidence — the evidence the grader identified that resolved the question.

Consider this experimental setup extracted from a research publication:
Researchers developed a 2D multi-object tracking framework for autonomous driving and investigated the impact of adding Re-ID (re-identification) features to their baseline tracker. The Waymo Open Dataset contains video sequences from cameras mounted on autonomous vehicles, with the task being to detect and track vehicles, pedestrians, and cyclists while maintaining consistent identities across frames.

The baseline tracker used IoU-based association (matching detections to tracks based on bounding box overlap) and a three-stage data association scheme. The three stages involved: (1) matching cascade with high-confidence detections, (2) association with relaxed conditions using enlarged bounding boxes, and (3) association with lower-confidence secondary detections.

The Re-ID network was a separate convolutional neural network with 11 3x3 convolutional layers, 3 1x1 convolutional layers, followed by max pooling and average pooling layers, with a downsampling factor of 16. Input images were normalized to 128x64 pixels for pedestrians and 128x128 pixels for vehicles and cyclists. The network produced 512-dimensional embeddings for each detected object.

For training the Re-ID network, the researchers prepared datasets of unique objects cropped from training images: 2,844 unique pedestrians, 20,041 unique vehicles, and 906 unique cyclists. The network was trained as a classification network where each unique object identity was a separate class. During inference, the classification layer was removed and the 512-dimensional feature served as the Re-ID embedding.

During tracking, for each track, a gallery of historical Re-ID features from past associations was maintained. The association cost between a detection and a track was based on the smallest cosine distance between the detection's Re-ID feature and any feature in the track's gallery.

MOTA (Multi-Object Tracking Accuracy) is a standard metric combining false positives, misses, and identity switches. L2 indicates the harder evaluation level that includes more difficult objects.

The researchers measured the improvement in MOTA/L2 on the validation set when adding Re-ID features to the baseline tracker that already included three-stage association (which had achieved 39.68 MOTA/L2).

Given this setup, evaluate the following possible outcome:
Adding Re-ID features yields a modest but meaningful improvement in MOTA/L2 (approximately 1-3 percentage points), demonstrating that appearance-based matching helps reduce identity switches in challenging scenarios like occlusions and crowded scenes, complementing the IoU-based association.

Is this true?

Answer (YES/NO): YES